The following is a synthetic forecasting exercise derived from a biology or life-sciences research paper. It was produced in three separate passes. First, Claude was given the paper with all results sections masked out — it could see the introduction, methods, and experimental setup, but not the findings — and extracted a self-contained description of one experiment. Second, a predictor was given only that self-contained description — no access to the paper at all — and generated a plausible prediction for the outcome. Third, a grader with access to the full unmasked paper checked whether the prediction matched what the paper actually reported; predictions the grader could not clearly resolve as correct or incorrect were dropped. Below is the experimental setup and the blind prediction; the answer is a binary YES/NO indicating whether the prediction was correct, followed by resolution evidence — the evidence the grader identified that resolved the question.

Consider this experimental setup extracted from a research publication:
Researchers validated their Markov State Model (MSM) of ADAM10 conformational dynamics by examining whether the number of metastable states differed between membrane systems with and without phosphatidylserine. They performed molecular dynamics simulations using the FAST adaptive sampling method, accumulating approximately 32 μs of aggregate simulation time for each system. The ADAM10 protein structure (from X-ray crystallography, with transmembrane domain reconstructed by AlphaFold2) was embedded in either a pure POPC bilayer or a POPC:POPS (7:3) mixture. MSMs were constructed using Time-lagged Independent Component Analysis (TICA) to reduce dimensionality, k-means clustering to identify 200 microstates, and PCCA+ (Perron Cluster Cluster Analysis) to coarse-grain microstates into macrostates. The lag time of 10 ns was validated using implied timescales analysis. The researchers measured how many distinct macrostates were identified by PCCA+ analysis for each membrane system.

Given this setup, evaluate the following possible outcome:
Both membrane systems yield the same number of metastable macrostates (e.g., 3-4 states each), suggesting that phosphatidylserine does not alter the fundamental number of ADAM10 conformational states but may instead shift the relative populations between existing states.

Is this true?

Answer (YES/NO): YES